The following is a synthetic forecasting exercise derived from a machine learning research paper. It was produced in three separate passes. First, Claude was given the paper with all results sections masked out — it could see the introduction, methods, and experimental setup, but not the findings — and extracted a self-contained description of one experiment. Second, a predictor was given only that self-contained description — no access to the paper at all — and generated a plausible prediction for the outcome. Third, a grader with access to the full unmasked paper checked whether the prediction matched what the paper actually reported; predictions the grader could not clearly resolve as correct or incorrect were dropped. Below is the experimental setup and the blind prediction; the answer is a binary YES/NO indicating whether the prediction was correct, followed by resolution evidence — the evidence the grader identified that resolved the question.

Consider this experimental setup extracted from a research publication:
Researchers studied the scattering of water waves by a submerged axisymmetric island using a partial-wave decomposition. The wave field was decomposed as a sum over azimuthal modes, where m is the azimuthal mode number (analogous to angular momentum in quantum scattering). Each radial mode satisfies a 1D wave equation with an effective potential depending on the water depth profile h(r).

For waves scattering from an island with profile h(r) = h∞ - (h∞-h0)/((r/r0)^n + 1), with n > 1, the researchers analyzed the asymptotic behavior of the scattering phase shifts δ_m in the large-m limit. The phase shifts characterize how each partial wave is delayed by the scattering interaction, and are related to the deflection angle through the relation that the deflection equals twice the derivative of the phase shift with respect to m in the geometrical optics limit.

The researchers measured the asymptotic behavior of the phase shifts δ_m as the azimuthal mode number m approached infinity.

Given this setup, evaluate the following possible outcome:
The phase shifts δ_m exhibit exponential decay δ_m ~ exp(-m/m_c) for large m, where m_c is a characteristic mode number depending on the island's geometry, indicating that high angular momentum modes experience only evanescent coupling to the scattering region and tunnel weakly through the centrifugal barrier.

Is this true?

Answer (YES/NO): NO